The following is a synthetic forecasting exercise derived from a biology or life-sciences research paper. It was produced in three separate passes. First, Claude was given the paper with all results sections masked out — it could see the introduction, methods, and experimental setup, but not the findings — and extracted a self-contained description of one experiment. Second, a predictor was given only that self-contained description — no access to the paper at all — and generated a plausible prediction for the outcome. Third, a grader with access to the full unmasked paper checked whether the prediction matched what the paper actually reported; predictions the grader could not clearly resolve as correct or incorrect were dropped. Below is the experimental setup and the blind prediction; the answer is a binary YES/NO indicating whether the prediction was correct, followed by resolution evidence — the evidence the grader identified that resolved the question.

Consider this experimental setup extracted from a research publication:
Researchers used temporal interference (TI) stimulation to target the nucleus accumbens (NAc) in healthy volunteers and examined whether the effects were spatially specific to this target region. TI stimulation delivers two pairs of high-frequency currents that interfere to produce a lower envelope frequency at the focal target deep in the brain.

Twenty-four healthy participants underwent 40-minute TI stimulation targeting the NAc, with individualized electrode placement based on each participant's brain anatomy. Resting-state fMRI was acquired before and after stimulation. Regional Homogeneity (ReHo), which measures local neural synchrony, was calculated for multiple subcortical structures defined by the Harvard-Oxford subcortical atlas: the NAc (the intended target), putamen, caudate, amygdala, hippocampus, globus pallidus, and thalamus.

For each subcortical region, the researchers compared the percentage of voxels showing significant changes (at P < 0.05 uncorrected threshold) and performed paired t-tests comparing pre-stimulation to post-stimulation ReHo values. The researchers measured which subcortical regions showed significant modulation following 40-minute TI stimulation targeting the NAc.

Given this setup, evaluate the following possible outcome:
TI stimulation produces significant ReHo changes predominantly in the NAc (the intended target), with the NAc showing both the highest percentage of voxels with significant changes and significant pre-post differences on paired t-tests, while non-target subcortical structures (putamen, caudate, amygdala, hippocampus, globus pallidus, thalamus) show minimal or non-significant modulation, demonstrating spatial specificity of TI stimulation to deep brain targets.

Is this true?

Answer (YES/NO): YES